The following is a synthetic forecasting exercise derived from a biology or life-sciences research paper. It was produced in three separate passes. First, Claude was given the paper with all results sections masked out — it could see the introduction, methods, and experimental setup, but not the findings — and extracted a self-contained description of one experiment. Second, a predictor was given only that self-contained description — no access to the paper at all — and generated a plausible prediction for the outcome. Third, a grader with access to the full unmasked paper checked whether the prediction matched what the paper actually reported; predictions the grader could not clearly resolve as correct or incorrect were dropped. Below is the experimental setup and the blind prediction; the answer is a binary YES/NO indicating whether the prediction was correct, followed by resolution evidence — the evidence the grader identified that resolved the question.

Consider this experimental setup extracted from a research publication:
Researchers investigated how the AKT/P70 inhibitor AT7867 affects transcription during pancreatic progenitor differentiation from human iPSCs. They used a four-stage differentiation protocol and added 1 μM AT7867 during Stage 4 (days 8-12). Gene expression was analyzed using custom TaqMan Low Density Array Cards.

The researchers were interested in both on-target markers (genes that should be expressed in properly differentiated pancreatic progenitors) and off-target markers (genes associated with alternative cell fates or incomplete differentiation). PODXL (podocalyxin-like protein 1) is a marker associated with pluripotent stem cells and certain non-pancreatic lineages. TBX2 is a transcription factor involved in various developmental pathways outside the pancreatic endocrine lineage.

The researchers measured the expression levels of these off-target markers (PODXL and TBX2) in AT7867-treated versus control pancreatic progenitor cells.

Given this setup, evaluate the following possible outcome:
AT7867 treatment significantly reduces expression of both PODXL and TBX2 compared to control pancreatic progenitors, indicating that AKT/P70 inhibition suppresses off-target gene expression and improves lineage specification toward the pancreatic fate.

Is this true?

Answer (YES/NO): YES